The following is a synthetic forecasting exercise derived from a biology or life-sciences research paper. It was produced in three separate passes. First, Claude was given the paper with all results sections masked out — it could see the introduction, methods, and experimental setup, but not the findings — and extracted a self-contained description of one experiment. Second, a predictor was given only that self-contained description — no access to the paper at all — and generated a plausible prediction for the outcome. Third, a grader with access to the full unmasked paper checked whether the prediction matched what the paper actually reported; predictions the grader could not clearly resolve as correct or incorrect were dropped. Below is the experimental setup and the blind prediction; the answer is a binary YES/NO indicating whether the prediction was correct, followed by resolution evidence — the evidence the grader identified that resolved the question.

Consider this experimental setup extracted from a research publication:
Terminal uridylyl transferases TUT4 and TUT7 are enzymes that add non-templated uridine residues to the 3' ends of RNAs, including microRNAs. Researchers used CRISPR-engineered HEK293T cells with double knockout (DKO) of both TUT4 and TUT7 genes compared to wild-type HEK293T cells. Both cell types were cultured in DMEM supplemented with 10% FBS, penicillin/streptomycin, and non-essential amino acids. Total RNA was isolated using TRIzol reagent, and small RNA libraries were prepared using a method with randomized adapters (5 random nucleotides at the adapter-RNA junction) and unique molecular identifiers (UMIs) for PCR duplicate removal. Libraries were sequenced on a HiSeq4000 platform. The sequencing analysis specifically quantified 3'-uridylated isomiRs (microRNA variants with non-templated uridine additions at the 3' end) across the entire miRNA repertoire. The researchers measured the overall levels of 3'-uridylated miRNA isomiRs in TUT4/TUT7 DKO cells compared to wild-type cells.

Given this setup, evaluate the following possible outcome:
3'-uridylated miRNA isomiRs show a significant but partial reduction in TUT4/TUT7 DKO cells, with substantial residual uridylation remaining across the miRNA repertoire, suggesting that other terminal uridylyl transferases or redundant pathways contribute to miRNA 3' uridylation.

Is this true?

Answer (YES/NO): YES